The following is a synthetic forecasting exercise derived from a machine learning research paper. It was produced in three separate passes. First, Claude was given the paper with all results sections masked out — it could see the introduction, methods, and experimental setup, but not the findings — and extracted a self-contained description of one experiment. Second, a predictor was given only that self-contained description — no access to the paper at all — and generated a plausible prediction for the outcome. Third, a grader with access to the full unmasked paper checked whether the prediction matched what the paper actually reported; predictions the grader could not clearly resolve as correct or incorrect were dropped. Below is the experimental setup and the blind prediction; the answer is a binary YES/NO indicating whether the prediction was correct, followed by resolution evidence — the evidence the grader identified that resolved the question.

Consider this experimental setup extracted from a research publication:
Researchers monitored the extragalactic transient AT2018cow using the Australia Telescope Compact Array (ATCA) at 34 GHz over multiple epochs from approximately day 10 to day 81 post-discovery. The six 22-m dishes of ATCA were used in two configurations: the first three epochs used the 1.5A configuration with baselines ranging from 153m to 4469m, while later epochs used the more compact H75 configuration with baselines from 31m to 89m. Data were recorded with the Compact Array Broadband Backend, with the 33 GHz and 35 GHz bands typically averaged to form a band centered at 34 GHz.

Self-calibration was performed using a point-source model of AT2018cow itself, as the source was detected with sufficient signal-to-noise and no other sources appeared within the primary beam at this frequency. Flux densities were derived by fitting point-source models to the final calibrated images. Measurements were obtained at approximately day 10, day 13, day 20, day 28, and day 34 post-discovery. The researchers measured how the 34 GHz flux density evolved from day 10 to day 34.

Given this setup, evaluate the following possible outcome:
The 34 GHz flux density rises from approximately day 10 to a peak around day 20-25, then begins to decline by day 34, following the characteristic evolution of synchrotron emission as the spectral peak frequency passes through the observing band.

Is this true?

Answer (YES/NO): NO